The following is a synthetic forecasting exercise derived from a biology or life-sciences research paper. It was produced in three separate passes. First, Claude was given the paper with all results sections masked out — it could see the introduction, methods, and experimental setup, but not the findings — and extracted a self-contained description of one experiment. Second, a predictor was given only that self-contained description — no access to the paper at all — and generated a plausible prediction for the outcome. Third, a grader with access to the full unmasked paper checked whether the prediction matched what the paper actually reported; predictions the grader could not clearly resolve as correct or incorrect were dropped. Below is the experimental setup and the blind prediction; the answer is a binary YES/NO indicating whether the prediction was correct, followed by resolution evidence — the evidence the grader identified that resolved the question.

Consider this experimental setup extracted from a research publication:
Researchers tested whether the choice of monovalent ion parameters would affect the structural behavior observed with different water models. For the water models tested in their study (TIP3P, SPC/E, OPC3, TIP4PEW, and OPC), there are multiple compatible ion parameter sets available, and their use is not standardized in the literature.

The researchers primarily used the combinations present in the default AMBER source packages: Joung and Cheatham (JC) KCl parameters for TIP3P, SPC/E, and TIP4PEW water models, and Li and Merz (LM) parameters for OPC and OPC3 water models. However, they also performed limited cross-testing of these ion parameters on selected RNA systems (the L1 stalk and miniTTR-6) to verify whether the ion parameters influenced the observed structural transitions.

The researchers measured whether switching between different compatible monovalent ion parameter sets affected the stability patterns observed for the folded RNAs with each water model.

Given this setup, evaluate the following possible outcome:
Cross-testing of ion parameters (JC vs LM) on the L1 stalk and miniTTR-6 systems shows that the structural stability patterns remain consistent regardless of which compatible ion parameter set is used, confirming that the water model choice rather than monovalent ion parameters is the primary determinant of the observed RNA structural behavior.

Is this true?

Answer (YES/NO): YES